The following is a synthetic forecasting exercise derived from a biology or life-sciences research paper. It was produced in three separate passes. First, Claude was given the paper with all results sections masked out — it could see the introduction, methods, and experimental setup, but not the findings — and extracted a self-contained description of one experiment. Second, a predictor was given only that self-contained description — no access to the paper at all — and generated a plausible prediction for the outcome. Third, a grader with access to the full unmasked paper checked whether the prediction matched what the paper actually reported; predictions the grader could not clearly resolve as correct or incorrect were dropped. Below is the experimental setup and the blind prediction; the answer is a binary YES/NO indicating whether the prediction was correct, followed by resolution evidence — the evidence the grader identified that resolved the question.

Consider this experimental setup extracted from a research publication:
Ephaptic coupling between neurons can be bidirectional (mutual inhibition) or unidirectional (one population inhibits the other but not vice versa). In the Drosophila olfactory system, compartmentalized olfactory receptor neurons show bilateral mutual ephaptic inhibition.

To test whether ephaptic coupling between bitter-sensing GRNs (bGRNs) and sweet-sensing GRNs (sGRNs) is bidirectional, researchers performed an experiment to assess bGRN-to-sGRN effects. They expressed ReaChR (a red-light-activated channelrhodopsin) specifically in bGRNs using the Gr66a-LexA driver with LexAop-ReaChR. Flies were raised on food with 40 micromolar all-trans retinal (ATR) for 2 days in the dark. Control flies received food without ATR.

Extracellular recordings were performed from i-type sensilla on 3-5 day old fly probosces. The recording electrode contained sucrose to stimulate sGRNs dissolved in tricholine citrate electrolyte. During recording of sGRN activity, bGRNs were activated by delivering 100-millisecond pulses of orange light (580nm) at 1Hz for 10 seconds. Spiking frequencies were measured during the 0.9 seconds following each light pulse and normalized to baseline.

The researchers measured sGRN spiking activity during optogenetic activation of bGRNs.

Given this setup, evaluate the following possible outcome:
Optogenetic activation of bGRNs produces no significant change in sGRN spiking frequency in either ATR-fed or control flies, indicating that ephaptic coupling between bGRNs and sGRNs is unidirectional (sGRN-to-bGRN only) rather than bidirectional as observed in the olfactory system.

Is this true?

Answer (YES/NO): YES